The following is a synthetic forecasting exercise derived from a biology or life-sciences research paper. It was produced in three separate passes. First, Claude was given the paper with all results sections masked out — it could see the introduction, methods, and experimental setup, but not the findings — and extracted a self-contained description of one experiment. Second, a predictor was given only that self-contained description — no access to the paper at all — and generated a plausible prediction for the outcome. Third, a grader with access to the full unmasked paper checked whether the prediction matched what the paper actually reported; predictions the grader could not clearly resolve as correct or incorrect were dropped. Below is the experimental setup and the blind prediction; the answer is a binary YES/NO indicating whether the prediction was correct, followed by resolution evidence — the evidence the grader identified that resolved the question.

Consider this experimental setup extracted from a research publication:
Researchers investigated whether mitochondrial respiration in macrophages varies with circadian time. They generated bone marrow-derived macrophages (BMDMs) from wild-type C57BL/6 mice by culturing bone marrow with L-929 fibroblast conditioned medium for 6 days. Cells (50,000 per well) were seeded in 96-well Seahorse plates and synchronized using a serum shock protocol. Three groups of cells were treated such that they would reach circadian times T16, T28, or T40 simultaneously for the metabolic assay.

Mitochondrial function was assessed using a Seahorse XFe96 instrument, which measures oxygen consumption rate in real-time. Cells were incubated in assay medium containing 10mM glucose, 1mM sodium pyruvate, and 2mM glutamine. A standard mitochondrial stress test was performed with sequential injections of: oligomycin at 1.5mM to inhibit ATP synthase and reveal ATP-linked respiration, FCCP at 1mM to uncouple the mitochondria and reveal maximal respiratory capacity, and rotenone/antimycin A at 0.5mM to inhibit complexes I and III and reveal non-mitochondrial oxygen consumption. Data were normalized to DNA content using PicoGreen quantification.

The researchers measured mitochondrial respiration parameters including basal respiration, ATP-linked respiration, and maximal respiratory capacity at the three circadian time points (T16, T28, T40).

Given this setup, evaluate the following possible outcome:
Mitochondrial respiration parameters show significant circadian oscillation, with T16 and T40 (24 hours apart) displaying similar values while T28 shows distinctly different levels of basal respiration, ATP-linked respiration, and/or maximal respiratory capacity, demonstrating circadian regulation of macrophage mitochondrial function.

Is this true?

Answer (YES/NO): YES